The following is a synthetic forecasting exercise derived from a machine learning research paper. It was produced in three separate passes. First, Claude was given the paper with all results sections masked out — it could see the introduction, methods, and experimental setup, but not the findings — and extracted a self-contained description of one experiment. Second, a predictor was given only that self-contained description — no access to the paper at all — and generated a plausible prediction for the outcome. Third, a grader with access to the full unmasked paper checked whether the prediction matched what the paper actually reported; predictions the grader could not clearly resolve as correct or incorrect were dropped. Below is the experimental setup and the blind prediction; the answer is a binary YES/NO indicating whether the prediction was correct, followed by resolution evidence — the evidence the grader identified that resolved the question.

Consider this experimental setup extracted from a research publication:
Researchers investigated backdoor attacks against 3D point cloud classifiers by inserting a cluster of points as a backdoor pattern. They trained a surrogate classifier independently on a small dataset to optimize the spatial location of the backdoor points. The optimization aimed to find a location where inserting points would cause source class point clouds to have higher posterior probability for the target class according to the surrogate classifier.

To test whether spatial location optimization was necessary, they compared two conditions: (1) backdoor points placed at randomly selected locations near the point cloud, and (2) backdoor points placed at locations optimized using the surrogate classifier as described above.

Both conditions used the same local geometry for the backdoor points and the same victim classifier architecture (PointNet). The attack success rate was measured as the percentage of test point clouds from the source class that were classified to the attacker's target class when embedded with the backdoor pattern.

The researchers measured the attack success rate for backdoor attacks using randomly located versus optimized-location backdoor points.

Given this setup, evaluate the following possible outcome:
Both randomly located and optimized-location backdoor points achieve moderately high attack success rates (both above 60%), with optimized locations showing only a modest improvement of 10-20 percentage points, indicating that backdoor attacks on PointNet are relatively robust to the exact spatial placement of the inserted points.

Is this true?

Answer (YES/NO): NO